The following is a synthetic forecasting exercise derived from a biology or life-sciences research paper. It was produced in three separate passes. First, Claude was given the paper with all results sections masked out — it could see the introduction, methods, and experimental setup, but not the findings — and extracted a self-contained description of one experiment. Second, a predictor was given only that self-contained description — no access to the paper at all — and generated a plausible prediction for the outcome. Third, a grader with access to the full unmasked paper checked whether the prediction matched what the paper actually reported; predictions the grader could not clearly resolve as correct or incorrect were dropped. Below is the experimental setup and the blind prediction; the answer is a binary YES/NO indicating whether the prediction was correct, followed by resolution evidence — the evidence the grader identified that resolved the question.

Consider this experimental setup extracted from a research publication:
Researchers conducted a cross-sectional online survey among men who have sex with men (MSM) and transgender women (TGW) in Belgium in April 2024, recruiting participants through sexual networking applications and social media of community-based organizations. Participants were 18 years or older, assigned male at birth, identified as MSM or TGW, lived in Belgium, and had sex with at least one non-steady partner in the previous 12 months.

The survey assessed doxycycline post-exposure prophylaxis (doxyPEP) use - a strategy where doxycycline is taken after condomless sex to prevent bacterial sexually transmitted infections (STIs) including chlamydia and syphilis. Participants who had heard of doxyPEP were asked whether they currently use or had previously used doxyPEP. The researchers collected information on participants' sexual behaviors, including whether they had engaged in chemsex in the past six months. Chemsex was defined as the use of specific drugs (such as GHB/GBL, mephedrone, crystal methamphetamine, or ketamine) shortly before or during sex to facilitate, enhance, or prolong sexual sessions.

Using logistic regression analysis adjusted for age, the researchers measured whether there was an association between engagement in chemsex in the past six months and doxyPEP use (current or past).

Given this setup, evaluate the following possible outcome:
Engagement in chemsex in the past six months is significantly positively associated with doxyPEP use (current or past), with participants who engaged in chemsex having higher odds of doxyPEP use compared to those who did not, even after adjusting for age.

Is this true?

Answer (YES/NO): YES